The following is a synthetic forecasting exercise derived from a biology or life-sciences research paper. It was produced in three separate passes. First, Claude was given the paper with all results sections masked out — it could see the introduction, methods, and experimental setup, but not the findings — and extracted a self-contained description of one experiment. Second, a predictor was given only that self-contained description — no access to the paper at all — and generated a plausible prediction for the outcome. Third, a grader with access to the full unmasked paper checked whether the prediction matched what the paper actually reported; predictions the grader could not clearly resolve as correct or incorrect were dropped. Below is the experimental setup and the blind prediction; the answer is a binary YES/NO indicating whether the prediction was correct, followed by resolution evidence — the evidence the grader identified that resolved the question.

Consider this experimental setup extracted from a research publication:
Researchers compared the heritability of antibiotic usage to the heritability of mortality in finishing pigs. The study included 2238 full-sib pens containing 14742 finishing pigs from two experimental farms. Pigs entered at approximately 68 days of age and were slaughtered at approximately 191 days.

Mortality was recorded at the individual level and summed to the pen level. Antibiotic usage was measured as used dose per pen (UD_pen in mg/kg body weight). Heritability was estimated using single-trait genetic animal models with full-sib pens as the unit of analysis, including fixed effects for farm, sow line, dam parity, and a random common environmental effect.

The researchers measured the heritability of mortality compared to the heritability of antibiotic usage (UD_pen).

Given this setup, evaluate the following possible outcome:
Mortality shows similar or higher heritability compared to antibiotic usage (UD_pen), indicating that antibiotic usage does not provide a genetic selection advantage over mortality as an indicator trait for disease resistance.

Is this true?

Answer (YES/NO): NO